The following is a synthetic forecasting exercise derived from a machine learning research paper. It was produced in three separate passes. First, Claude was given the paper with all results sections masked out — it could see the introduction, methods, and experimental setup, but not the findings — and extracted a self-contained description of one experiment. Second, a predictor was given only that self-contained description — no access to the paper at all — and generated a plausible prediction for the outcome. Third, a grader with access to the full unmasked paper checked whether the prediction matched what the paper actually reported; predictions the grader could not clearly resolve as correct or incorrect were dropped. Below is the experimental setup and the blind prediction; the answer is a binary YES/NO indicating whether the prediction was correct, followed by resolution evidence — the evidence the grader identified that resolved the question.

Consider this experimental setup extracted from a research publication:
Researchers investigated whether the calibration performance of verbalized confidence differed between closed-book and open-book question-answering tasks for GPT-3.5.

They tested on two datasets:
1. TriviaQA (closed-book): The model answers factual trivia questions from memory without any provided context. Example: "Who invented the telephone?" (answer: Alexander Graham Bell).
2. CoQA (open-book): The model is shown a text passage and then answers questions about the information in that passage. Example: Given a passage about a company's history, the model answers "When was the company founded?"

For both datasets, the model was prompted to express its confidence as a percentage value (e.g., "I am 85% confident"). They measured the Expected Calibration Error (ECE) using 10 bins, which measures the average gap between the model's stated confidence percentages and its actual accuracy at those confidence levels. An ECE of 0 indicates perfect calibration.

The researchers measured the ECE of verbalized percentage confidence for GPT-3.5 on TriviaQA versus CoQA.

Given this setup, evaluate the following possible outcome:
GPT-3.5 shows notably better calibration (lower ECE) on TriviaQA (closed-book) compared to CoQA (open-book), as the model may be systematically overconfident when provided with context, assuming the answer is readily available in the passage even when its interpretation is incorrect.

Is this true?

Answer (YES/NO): YES